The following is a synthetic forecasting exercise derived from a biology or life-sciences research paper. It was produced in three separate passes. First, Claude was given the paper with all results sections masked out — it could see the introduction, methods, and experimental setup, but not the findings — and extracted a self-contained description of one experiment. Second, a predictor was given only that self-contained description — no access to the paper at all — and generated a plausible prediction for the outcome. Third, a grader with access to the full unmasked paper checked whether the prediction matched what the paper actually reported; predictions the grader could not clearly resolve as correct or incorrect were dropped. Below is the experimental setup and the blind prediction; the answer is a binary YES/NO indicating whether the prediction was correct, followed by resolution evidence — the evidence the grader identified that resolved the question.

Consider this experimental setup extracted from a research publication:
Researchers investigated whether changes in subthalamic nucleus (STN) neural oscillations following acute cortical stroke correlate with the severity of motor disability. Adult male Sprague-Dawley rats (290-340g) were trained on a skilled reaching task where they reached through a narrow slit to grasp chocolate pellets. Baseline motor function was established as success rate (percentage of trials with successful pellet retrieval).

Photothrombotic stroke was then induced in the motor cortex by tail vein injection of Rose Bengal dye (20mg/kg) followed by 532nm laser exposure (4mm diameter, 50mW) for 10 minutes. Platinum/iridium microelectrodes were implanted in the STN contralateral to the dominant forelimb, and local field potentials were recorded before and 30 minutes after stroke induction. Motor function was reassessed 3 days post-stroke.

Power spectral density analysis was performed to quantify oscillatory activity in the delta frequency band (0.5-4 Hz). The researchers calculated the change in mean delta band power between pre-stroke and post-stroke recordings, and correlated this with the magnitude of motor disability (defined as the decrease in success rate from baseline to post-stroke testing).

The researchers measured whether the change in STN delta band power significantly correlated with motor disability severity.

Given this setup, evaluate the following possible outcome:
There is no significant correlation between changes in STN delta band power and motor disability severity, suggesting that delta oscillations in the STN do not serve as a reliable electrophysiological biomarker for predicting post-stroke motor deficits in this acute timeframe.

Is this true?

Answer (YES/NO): NO